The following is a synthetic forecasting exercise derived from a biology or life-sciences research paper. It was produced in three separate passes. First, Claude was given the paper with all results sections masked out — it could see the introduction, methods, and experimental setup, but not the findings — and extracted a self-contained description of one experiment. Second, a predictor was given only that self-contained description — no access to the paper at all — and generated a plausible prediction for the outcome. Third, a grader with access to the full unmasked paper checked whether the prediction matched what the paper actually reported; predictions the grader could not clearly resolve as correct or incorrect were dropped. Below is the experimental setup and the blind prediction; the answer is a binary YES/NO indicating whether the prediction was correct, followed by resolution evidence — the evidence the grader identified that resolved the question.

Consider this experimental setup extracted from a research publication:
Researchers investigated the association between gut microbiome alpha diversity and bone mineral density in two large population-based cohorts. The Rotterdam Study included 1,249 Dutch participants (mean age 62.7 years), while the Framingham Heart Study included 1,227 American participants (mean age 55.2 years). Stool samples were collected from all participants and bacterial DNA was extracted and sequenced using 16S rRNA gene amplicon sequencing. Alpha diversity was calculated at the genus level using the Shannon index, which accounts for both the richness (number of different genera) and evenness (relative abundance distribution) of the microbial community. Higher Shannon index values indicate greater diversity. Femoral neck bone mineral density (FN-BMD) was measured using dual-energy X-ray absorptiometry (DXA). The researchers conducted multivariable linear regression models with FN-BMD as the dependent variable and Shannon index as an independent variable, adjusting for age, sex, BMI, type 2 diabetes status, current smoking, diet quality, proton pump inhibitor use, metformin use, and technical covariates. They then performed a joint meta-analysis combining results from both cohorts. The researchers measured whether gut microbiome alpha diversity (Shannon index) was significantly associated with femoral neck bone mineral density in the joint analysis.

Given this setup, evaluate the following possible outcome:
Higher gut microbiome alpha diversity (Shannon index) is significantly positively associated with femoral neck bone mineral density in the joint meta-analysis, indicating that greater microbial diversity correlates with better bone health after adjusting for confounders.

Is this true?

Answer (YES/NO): NO